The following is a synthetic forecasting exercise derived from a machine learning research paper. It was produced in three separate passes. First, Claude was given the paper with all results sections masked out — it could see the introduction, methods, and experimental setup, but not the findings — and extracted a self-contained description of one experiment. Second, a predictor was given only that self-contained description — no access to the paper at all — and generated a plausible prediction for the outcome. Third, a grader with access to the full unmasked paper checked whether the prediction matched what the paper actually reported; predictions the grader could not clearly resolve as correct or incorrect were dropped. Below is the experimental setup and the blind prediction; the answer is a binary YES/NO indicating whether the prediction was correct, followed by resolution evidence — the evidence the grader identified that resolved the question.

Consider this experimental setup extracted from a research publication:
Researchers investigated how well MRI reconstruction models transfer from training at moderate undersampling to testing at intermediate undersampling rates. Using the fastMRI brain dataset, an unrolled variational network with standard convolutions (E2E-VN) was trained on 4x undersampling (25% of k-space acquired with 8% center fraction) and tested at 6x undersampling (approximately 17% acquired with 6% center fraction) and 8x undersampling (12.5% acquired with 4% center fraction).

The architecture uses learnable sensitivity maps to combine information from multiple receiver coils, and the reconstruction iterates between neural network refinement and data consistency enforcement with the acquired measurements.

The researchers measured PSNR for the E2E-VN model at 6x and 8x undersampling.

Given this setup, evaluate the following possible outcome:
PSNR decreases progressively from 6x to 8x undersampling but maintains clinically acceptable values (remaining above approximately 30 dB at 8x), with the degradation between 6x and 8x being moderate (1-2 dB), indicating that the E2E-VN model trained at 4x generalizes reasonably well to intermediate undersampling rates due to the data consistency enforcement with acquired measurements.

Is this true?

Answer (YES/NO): NO